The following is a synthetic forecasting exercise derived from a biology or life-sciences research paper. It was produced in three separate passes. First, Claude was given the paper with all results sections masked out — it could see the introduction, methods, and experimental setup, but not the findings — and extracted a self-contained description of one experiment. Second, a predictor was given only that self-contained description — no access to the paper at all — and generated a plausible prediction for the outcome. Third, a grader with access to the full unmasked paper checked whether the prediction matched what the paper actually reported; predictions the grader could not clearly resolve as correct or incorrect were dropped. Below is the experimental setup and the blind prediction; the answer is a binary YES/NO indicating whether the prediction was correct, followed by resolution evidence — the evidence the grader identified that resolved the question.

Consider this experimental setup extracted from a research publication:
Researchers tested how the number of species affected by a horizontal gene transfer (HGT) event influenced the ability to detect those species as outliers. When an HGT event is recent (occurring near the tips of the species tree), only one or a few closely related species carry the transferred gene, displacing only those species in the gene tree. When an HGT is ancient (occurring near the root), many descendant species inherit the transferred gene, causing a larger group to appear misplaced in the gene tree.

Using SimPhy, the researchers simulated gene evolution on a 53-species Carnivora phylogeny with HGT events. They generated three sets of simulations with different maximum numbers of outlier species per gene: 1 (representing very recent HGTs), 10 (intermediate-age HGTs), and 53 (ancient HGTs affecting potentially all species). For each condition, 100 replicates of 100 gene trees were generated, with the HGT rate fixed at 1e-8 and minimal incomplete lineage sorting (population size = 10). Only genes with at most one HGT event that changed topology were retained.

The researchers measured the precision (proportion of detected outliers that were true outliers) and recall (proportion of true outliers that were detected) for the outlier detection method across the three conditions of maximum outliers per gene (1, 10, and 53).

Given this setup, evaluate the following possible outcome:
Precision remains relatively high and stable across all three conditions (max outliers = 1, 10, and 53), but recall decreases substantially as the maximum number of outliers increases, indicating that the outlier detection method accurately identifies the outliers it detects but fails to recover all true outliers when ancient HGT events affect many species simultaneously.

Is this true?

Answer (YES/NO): NO